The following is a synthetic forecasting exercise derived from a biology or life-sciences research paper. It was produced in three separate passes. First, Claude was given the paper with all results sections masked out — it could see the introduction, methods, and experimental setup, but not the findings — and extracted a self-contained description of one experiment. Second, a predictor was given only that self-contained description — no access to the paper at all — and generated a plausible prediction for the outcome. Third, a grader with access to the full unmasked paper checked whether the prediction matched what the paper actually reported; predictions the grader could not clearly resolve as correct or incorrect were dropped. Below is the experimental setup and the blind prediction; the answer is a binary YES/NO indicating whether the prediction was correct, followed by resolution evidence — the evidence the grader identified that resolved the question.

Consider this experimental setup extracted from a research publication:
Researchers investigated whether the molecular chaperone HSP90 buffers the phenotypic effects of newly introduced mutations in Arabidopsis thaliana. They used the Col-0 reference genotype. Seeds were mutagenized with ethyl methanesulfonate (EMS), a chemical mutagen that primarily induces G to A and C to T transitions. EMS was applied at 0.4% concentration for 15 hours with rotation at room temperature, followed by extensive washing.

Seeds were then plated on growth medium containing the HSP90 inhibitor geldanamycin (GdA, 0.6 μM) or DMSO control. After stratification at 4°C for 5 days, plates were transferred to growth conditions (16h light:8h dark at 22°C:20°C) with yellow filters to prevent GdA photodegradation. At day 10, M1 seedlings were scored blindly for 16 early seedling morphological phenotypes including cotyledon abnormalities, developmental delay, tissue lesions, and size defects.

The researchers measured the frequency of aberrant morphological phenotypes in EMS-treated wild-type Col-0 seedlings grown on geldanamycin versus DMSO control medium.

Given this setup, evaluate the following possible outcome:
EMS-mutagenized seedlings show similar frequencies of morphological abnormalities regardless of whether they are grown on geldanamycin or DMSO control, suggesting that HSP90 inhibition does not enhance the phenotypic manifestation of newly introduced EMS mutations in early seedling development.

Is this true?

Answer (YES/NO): NO